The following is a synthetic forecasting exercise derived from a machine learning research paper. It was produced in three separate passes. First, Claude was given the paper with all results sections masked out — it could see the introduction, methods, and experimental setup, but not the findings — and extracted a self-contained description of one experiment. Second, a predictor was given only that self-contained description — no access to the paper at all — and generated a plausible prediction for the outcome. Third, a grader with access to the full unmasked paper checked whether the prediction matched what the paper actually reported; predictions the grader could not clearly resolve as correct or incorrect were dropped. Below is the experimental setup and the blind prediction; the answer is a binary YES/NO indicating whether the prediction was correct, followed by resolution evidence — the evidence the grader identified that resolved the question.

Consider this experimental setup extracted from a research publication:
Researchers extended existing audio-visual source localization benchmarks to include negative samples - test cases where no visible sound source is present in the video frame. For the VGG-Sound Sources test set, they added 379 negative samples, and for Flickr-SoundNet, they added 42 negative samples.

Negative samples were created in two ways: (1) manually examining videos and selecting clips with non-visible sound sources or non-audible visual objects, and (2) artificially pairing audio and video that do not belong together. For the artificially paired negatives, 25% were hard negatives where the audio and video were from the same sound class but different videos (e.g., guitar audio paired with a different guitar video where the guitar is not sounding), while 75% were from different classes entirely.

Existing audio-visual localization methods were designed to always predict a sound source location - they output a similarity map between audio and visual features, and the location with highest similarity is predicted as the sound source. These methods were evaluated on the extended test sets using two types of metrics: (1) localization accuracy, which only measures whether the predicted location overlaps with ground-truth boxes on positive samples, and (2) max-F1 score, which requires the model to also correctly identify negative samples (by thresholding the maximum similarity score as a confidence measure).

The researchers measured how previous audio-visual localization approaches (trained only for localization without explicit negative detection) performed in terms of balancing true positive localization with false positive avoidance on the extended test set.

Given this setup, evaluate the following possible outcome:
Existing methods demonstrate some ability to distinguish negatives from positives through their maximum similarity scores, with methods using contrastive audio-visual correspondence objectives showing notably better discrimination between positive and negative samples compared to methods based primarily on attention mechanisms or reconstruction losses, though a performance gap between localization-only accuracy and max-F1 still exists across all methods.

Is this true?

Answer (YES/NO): NO